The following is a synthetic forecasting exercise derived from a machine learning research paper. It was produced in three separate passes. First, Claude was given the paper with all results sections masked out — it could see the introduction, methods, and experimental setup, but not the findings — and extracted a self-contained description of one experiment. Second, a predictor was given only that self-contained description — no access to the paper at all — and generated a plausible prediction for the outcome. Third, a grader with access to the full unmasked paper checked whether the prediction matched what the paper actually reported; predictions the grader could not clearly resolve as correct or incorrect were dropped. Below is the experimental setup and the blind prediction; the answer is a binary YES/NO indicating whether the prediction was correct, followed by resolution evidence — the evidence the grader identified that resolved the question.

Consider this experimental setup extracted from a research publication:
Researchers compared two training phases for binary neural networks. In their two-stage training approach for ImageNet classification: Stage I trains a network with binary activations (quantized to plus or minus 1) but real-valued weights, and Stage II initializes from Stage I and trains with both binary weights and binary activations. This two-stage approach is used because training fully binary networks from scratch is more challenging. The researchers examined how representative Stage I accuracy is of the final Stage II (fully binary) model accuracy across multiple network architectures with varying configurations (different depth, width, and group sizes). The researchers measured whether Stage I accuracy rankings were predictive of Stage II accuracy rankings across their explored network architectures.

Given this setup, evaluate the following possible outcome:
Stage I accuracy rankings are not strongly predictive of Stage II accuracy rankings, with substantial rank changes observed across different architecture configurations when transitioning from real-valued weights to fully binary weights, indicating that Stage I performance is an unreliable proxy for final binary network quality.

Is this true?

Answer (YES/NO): NO